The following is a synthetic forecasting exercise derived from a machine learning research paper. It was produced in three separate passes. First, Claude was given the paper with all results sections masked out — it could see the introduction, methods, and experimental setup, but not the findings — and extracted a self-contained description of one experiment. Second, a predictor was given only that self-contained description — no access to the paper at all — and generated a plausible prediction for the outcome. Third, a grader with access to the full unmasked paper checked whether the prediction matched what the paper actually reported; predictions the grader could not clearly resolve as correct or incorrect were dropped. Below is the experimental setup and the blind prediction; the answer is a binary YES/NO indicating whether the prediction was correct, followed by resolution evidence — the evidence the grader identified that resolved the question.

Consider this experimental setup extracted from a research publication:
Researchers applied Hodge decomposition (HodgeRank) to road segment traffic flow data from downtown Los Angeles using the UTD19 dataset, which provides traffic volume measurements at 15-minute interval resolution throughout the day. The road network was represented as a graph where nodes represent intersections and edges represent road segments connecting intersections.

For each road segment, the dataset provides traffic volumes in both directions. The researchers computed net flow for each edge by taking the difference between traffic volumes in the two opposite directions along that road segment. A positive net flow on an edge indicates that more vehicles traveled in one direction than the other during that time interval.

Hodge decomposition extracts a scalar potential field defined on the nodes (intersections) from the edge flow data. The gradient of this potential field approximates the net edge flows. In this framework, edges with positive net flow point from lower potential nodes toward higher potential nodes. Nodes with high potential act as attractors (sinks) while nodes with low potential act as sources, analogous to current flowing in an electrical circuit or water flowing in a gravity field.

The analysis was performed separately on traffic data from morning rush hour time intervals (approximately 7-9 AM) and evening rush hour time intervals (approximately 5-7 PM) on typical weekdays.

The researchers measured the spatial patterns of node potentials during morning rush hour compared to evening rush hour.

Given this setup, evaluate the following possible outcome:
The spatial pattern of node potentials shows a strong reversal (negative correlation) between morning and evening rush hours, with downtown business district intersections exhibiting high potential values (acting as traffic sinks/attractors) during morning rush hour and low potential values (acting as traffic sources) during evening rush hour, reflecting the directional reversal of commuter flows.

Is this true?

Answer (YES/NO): NO